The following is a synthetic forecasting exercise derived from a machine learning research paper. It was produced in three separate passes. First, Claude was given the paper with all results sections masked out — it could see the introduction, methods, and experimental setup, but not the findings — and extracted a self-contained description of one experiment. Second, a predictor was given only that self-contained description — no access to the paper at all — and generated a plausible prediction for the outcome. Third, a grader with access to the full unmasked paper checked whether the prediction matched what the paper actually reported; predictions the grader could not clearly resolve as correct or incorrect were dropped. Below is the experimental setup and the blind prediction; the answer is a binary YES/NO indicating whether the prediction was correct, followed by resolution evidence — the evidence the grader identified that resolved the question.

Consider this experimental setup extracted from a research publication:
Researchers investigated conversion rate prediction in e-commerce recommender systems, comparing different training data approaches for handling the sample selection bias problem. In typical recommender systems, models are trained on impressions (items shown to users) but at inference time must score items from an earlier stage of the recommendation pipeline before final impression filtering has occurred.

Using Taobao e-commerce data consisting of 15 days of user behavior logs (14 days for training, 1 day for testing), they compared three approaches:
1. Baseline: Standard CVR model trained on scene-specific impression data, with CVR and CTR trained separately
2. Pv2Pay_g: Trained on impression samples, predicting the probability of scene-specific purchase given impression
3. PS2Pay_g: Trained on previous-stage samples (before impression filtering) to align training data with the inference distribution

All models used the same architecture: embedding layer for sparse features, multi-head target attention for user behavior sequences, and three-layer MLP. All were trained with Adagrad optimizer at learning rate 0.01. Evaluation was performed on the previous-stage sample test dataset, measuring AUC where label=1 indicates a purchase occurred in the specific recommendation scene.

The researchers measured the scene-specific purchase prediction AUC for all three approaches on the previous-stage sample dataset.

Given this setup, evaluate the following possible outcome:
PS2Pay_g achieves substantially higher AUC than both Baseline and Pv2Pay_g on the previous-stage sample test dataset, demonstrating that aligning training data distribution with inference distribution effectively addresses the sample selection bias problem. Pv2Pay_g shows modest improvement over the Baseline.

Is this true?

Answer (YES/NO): NO